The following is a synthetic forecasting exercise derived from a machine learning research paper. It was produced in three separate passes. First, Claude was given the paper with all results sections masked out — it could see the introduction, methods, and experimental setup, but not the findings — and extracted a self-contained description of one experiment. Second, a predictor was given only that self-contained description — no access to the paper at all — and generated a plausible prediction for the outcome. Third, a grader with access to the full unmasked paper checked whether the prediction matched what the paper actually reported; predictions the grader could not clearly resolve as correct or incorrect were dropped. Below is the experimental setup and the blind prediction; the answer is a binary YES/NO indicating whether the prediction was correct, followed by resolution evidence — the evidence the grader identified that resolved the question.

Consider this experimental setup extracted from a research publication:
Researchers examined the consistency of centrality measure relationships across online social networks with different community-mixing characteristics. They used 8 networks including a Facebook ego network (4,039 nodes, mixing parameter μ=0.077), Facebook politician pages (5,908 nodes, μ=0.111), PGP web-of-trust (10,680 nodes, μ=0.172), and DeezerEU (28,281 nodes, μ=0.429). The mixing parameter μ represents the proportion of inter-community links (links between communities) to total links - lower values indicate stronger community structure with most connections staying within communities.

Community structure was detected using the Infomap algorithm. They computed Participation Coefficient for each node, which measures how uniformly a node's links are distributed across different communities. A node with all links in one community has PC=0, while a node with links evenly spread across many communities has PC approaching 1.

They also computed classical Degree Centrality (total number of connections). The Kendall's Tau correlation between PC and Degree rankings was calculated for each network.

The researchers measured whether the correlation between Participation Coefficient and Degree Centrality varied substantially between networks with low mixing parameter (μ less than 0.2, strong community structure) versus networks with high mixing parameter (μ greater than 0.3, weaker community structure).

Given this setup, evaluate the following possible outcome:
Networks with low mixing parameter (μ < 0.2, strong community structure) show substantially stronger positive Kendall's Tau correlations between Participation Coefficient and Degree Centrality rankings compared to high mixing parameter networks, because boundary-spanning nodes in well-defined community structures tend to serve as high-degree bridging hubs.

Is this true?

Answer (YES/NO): NO